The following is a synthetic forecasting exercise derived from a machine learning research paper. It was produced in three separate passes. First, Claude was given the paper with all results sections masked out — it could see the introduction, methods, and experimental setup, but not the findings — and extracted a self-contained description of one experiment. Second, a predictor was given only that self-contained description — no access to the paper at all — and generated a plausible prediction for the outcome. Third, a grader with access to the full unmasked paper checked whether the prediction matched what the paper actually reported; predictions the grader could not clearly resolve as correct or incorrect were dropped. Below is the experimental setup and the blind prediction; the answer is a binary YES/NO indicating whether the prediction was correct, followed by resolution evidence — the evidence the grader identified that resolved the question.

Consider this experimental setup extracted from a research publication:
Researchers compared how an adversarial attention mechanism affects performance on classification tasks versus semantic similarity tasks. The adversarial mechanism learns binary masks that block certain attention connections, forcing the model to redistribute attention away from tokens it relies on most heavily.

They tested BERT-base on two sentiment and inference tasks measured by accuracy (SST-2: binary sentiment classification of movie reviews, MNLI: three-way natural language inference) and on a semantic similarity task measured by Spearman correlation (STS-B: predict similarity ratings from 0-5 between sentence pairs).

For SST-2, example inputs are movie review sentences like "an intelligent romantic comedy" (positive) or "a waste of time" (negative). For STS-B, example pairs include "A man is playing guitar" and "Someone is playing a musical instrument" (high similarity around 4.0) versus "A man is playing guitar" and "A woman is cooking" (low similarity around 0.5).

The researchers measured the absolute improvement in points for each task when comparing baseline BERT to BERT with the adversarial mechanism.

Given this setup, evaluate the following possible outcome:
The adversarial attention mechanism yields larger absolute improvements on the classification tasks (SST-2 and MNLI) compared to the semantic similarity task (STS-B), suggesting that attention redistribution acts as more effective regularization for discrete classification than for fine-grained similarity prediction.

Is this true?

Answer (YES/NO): NO